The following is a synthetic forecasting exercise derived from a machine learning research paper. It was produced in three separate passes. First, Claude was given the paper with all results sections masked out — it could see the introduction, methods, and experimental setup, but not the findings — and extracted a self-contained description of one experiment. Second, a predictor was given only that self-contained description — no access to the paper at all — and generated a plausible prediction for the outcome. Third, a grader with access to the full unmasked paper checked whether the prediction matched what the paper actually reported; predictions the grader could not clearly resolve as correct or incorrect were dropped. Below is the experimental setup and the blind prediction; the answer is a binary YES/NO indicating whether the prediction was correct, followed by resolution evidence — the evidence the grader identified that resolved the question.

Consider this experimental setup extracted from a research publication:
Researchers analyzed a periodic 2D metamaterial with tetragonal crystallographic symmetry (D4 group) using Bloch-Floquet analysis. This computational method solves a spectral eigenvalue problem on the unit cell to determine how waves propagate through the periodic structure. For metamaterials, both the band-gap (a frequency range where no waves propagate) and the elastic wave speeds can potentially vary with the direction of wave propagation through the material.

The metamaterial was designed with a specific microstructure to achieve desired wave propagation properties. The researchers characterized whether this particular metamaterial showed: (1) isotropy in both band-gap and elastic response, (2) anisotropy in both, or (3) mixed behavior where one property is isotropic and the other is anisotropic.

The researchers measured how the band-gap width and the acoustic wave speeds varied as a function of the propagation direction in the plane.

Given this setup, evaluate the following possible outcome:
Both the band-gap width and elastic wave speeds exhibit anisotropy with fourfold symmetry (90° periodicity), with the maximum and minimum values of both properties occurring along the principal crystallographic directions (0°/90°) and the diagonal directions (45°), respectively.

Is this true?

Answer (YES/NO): NO